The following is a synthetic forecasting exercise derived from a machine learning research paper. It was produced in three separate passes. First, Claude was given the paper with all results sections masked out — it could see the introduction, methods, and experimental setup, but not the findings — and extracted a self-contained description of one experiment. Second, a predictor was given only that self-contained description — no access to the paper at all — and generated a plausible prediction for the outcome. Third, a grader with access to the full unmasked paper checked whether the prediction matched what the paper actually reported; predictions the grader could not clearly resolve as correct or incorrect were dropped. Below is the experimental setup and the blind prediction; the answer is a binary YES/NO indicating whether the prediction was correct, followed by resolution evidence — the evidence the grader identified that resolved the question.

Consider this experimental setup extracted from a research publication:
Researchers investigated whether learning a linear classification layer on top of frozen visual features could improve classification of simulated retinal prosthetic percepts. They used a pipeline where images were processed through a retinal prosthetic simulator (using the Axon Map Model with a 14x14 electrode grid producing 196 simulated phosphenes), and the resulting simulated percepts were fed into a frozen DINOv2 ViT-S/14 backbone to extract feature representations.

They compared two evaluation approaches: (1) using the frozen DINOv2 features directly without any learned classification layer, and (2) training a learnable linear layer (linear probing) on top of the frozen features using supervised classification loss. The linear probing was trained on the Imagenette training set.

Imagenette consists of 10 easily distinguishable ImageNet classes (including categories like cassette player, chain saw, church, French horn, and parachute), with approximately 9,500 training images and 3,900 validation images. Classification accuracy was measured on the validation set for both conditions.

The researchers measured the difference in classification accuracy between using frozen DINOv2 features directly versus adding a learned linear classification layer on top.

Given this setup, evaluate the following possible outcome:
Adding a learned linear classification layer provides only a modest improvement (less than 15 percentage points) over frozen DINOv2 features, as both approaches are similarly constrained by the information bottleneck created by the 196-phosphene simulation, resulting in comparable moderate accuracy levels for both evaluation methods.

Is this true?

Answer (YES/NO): NO